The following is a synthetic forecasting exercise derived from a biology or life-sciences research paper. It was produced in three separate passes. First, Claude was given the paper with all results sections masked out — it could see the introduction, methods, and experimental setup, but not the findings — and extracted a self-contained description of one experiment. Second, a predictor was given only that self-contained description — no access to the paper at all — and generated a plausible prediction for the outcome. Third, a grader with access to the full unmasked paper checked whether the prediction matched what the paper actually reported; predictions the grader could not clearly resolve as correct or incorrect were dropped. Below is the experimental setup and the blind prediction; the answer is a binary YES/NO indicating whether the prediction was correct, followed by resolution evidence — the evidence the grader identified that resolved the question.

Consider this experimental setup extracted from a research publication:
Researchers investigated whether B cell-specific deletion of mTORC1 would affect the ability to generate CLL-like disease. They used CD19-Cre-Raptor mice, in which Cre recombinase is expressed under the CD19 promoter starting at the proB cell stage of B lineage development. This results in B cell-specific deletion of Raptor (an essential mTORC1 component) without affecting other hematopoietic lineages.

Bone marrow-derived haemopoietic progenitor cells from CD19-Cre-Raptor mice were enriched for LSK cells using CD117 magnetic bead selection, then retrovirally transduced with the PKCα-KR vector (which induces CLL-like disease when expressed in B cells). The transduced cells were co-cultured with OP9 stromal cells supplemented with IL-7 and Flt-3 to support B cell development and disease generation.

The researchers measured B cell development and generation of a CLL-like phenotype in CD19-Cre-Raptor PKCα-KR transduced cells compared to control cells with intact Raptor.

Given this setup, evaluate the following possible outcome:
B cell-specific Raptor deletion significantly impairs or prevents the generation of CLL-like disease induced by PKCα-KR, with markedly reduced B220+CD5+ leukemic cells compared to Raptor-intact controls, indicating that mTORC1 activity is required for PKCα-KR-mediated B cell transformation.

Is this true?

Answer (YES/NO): NO